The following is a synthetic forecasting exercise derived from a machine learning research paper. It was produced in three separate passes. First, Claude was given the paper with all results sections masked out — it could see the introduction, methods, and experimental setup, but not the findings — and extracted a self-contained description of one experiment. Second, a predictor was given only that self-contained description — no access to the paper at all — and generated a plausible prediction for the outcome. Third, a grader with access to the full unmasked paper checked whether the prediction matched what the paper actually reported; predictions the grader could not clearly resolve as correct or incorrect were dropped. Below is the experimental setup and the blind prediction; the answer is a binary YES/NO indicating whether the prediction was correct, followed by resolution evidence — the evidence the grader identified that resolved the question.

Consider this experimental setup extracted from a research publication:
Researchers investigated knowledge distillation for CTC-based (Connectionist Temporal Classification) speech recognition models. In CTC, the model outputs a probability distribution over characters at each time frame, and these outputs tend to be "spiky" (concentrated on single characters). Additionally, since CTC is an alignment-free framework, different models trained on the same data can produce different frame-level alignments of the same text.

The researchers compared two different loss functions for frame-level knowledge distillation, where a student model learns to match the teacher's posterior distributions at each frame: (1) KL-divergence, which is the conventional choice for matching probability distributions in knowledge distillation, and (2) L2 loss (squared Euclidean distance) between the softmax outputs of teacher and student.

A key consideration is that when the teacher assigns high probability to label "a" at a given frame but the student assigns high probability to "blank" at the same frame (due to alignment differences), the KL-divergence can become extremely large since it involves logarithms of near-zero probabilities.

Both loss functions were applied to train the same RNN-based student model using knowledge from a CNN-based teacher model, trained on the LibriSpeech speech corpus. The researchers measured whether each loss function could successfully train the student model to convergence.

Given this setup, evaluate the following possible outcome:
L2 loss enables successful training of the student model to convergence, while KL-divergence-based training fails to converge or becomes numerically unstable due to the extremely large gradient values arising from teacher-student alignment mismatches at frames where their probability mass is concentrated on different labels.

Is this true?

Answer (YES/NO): YES